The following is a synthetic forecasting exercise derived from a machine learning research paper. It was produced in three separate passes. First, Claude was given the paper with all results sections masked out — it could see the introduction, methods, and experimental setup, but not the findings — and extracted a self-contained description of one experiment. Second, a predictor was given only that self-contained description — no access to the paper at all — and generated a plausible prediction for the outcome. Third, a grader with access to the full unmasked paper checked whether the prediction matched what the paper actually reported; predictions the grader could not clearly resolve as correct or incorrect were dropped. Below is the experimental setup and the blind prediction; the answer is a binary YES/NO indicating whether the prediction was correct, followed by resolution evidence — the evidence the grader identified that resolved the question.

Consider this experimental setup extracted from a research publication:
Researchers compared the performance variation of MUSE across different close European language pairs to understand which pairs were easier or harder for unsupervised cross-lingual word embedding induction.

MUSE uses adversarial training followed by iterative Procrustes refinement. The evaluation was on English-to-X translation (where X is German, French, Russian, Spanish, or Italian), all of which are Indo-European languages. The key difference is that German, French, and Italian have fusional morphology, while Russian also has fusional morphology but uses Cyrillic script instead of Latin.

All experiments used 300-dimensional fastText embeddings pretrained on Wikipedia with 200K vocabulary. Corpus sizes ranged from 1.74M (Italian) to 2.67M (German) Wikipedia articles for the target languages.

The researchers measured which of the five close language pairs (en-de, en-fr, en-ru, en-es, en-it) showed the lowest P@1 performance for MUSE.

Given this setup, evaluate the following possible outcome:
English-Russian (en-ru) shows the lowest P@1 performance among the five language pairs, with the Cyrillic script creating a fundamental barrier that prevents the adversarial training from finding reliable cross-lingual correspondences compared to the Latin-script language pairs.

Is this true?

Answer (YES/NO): YES